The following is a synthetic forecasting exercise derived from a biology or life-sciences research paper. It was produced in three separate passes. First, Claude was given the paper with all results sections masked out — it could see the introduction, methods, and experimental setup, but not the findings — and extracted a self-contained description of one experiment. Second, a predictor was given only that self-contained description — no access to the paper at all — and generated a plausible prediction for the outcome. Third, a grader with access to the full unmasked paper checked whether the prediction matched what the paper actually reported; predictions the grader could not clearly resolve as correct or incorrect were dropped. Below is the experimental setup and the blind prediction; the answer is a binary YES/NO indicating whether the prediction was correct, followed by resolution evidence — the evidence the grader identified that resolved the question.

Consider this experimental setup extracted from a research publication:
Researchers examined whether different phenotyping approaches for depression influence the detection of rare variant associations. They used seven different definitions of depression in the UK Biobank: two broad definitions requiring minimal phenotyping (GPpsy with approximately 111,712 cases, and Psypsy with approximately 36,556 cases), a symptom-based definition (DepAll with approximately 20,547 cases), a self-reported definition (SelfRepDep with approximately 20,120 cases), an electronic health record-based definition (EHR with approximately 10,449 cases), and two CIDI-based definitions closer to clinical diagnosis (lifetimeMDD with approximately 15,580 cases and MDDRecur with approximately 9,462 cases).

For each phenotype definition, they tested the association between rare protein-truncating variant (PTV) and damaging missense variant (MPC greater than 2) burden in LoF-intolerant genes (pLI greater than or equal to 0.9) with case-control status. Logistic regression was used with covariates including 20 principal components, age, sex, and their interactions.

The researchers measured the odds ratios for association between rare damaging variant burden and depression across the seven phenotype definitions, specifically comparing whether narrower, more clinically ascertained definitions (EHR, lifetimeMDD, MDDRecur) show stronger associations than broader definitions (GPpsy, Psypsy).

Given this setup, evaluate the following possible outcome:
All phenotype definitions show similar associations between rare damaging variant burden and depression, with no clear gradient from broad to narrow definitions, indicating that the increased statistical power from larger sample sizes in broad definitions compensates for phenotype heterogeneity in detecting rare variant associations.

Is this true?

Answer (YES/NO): NO